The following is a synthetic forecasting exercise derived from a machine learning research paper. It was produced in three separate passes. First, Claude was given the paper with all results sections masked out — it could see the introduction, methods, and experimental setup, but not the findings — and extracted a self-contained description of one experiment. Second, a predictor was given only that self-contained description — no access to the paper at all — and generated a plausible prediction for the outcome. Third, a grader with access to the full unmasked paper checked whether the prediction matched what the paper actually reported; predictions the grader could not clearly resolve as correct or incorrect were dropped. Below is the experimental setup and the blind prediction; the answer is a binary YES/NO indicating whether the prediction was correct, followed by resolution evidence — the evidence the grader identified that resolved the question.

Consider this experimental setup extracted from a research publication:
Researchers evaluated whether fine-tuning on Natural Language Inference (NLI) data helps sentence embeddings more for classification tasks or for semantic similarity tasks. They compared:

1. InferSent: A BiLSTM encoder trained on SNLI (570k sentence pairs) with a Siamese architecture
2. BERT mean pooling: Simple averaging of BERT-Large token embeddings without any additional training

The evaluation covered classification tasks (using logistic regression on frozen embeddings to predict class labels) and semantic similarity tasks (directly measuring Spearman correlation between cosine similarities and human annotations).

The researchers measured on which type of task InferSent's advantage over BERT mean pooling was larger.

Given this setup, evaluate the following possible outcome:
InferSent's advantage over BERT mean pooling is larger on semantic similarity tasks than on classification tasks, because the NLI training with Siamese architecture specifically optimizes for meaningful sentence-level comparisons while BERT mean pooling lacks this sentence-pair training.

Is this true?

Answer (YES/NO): YES